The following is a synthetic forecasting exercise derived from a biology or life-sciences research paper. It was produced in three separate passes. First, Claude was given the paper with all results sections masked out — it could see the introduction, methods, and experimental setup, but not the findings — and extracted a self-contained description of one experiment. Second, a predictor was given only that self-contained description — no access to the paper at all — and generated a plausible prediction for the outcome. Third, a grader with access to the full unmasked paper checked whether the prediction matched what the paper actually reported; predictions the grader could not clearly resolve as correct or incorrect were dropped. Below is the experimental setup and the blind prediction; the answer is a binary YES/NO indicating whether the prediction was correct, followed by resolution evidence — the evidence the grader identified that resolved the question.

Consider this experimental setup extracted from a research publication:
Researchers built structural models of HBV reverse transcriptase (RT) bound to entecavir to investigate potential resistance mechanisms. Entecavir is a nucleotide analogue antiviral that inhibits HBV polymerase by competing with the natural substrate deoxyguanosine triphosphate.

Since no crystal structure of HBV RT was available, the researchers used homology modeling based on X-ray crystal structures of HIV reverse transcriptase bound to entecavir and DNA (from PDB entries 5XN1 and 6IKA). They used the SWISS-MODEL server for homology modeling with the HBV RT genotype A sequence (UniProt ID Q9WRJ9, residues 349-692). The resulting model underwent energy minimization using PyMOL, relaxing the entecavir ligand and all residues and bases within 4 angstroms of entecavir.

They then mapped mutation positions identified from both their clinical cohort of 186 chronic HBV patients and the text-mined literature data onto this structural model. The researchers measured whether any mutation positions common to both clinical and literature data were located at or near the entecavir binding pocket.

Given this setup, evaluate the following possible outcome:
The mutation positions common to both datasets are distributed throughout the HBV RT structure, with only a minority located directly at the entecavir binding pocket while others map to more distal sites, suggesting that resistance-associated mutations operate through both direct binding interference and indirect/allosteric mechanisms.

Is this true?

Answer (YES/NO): YES